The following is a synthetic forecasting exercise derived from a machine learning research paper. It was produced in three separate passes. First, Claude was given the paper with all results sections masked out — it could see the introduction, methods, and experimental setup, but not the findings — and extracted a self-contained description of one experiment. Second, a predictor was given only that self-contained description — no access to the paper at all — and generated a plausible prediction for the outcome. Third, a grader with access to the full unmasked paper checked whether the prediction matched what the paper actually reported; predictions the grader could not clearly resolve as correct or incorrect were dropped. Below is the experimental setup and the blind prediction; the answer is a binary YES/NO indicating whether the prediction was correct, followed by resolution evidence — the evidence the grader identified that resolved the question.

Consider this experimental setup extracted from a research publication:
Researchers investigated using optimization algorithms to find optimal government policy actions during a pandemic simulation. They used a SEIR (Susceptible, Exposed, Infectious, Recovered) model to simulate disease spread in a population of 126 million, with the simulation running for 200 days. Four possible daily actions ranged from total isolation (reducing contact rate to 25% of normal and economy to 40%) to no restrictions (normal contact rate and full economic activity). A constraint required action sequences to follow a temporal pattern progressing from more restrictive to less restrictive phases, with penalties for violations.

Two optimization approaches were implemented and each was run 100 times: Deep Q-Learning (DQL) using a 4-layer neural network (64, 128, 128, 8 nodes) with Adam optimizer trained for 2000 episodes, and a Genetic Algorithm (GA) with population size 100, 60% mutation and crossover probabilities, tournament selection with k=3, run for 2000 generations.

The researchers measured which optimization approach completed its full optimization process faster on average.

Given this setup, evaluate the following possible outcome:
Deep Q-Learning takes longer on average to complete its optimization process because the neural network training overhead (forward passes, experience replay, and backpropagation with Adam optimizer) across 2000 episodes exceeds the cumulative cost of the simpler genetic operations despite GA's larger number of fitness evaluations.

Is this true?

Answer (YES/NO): YES